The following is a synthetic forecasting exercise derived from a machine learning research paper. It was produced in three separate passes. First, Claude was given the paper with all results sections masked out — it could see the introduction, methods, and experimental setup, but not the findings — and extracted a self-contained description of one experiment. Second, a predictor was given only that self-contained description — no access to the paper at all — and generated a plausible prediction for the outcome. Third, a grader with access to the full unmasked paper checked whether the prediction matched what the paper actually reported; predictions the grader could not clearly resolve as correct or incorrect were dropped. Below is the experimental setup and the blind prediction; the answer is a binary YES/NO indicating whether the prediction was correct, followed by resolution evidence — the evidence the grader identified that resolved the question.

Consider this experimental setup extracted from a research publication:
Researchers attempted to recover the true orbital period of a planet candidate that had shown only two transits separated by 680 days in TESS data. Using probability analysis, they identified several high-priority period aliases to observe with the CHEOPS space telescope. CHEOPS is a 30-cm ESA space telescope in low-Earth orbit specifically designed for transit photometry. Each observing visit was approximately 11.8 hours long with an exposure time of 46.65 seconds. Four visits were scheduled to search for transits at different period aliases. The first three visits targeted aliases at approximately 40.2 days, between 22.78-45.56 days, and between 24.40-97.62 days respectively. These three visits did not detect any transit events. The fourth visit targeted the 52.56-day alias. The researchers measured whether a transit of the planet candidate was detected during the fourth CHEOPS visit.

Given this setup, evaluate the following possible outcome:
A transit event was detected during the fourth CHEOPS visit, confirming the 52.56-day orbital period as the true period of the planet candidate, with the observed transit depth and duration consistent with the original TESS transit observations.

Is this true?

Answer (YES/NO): YES